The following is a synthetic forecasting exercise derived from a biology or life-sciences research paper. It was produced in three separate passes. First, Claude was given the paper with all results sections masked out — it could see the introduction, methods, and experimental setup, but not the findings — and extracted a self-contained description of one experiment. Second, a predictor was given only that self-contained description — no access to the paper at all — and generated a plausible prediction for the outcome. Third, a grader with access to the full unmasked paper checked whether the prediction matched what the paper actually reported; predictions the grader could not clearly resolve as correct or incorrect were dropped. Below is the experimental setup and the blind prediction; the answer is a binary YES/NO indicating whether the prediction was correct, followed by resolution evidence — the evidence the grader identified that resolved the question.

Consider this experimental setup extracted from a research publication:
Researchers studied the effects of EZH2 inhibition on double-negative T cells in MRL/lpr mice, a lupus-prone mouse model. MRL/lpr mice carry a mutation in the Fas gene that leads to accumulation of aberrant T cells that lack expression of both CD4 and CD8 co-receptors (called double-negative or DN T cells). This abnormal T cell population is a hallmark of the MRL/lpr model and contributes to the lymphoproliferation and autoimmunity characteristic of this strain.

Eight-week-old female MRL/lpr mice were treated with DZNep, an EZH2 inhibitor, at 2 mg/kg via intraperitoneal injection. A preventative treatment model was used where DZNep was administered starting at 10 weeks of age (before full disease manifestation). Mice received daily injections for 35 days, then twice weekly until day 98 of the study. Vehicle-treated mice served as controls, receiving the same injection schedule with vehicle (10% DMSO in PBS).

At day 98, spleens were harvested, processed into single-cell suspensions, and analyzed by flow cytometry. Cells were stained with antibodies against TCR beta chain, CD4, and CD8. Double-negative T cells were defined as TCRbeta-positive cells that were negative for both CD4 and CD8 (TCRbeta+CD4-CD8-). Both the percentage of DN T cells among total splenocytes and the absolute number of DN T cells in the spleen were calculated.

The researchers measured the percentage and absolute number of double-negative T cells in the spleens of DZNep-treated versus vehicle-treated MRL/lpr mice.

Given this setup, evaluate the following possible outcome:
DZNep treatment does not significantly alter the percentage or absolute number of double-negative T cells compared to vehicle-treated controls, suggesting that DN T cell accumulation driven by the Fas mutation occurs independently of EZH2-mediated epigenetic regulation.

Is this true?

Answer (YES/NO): NO